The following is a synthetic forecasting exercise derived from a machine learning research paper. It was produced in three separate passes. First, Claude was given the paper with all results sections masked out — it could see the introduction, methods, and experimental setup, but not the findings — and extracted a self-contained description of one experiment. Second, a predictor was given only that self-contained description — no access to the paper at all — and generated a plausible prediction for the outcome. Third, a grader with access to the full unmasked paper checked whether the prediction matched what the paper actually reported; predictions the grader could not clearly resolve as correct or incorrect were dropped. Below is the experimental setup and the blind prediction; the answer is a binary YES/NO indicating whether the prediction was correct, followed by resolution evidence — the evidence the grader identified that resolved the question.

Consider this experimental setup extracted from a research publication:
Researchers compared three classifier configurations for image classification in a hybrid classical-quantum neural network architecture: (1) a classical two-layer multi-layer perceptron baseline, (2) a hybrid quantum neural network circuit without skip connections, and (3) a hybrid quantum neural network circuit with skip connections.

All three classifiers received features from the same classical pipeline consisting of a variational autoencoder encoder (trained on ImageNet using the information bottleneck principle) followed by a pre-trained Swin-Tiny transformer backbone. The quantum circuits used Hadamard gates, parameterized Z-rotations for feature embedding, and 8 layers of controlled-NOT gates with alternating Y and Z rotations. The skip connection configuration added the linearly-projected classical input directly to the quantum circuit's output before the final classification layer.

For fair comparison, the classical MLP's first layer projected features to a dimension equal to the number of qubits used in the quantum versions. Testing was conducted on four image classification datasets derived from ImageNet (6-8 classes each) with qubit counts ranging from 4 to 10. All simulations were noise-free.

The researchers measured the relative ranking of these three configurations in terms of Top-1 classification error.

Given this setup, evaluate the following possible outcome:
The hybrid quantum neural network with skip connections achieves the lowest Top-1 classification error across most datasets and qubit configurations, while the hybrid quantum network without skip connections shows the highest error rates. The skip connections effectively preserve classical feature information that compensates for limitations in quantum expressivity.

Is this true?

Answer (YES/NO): YES